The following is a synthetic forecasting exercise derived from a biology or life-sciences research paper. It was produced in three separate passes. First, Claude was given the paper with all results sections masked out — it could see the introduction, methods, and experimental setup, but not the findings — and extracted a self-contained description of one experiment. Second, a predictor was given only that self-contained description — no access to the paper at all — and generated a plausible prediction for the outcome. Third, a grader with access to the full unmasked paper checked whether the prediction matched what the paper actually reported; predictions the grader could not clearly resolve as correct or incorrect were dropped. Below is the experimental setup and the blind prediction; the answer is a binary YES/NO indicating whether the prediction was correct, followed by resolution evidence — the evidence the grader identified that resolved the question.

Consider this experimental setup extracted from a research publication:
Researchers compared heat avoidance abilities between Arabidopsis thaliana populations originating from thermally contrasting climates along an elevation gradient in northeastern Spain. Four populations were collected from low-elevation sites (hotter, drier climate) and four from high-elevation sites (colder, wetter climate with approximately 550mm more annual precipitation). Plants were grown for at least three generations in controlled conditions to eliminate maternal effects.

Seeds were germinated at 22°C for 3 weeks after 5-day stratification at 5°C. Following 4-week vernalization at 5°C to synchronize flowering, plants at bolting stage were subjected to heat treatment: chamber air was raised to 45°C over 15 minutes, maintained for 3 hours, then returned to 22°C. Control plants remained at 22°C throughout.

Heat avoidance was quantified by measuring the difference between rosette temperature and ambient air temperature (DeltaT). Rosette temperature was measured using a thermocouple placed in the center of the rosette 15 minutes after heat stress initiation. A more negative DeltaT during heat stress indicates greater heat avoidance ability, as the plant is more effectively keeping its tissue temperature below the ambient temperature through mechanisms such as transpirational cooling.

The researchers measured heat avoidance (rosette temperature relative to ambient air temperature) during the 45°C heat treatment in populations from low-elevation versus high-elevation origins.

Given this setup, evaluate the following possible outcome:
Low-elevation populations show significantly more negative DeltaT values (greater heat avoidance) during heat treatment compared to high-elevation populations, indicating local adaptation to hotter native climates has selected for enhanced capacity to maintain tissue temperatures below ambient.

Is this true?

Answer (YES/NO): NO